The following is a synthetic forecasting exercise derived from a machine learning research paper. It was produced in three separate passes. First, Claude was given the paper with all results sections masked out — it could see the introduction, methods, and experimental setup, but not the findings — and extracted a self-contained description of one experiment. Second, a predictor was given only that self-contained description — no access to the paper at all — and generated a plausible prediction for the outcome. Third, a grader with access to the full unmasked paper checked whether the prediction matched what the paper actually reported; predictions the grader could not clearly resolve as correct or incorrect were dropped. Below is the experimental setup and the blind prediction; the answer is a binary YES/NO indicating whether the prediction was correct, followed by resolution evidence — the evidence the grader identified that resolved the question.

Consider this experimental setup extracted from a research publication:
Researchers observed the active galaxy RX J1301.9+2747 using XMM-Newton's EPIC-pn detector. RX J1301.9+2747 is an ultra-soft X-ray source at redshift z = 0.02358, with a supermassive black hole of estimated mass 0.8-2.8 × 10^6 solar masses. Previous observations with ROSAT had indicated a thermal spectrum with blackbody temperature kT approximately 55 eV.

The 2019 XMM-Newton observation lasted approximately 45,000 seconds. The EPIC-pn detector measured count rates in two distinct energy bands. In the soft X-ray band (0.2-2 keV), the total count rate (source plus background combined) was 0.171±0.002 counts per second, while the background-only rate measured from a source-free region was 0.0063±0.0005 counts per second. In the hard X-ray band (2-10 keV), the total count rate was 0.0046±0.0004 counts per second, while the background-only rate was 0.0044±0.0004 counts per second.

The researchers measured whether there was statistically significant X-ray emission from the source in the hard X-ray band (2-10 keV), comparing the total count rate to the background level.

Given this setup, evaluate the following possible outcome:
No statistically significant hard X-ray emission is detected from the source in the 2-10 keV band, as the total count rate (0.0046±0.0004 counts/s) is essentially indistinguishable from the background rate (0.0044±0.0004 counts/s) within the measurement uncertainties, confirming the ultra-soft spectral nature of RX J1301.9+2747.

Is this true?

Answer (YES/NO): YES